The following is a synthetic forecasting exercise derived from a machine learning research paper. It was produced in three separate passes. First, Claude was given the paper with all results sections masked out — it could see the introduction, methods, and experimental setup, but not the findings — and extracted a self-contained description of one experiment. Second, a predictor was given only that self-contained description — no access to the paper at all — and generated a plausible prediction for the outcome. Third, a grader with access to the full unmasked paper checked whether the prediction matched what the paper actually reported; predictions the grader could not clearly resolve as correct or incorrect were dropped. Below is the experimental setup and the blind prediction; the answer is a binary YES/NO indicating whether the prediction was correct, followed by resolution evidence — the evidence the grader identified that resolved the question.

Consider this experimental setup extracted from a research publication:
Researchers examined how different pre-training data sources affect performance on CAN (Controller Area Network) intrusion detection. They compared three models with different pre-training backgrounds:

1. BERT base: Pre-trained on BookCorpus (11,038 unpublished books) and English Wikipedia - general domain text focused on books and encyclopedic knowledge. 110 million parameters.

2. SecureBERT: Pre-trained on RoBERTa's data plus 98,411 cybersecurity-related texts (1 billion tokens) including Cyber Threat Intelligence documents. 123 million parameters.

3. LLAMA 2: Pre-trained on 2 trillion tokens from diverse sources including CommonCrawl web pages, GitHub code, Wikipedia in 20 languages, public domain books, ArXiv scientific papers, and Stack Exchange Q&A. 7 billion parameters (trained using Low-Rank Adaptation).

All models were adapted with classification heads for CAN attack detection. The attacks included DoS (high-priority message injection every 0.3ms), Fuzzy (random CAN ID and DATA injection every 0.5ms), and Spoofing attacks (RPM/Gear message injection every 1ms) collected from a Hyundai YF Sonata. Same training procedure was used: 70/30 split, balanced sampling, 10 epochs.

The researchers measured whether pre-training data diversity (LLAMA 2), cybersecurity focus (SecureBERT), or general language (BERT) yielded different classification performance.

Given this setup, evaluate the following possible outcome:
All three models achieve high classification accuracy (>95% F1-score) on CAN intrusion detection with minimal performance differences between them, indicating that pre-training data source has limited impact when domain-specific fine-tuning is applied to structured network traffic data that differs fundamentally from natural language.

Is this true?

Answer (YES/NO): NO